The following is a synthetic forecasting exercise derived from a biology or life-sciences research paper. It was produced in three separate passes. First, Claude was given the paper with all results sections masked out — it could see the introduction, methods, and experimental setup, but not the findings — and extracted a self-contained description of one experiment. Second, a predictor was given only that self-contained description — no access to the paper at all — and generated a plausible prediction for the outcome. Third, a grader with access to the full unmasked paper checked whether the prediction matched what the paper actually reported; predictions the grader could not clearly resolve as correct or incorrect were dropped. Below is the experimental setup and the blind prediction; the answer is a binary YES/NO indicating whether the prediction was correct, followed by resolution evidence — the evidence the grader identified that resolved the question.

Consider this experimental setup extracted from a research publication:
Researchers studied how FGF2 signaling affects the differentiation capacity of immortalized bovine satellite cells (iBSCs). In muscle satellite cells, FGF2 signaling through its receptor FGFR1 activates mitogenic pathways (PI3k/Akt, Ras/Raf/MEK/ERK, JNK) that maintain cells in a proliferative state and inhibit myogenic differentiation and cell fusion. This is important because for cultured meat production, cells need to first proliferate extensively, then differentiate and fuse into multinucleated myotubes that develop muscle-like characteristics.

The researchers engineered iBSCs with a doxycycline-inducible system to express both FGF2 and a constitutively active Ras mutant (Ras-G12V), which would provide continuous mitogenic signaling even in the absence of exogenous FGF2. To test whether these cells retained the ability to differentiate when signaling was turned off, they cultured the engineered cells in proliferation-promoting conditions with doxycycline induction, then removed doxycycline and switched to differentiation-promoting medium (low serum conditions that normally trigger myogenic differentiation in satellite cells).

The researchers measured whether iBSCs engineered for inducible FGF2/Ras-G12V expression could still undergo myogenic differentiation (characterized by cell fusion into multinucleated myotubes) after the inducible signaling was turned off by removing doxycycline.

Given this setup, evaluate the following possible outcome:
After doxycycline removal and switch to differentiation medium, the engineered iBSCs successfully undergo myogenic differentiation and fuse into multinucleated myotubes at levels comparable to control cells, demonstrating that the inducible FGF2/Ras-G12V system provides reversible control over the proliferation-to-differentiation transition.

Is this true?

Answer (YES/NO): NO